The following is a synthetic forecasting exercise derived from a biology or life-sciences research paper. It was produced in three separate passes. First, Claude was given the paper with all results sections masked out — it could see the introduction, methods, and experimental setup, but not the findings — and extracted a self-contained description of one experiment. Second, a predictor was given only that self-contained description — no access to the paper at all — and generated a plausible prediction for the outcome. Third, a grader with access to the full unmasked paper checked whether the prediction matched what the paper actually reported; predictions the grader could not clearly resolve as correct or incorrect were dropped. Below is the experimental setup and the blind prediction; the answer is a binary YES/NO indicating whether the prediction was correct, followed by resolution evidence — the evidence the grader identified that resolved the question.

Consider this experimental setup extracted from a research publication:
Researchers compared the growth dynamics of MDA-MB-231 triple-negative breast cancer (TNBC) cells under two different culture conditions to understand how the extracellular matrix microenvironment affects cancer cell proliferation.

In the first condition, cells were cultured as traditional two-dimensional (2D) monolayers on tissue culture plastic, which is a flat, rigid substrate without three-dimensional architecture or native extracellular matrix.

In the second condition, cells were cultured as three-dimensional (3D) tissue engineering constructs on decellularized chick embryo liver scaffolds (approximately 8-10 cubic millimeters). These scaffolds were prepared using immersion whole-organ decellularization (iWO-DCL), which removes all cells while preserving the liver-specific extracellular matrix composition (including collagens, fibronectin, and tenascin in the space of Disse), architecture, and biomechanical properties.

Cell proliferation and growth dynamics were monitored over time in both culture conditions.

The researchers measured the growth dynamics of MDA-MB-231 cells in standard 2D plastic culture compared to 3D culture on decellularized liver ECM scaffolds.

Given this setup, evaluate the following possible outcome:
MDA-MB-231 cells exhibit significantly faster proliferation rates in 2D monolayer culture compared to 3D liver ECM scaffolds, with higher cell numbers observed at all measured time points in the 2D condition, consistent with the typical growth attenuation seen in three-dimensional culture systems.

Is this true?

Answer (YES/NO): YES